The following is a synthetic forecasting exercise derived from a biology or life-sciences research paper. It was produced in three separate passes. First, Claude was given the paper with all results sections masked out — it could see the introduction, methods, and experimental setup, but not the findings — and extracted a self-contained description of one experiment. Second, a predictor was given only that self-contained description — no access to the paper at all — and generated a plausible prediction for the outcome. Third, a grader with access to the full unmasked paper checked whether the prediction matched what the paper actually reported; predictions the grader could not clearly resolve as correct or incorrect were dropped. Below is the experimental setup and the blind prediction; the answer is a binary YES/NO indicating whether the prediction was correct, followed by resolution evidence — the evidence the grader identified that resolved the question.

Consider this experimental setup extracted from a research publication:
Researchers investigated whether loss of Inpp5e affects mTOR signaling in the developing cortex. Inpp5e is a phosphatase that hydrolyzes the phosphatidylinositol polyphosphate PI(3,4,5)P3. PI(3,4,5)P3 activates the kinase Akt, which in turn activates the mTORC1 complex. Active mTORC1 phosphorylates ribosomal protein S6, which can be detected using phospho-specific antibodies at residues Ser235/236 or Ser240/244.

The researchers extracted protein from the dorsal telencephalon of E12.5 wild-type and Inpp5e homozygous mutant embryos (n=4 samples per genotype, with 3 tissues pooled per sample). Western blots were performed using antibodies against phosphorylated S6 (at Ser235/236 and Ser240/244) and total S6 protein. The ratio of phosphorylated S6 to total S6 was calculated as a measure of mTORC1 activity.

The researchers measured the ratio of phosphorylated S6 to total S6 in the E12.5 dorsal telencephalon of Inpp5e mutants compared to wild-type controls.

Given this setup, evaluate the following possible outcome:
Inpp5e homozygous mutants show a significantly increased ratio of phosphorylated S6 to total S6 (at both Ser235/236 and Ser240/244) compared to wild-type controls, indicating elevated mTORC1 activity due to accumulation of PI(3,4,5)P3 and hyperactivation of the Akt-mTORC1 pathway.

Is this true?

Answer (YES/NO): YES